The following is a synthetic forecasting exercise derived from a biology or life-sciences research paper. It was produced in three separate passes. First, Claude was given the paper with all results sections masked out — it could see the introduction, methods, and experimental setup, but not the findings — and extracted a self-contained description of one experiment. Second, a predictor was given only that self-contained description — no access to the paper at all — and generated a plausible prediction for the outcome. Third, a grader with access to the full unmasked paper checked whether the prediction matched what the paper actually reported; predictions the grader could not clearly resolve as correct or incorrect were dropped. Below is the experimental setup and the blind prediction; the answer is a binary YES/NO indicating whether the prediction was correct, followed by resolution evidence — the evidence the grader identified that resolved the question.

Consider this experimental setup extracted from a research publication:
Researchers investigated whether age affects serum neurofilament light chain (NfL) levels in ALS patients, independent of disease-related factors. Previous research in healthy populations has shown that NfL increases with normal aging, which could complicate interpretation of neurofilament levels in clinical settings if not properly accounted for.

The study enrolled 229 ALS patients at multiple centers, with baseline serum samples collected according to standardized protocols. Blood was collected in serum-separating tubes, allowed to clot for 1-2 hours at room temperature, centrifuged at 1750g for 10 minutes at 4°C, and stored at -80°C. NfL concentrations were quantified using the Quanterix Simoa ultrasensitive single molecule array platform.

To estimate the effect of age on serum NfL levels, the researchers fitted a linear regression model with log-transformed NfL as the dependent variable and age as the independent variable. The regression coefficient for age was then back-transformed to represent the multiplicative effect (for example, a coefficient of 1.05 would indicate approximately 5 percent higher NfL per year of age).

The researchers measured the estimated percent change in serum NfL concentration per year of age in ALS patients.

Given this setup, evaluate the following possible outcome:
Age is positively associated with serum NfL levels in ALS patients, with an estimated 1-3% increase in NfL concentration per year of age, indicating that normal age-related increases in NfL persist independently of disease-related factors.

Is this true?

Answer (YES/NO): YES